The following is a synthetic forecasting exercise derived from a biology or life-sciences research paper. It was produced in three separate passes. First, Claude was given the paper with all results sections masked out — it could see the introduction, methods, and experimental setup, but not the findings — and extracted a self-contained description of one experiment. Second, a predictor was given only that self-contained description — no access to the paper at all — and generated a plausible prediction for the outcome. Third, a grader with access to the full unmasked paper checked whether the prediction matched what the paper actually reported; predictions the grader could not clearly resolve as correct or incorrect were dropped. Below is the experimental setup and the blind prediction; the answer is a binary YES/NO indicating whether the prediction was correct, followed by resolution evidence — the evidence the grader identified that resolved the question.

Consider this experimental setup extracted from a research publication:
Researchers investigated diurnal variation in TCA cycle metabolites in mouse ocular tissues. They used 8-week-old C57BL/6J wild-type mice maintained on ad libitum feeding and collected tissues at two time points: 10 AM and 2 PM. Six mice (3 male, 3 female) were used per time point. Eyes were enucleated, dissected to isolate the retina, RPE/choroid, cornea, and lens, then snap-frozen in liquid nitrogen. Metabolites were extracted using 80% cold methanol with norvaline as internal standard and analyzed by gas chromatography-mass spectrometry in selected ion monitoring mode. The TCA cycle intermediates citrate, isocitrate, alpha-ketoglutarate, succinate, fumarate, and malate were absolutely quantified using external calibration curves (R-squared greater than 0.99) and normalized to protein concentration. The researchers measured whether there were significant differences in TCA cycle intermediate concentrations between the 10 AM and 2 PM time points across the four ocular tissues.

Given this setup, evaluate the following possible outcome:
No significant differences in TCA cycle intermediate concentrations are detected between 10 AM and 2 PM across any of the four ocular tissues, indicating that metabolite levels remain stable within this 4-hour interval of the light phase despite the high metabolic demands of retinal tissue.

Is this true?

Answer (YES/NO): NO